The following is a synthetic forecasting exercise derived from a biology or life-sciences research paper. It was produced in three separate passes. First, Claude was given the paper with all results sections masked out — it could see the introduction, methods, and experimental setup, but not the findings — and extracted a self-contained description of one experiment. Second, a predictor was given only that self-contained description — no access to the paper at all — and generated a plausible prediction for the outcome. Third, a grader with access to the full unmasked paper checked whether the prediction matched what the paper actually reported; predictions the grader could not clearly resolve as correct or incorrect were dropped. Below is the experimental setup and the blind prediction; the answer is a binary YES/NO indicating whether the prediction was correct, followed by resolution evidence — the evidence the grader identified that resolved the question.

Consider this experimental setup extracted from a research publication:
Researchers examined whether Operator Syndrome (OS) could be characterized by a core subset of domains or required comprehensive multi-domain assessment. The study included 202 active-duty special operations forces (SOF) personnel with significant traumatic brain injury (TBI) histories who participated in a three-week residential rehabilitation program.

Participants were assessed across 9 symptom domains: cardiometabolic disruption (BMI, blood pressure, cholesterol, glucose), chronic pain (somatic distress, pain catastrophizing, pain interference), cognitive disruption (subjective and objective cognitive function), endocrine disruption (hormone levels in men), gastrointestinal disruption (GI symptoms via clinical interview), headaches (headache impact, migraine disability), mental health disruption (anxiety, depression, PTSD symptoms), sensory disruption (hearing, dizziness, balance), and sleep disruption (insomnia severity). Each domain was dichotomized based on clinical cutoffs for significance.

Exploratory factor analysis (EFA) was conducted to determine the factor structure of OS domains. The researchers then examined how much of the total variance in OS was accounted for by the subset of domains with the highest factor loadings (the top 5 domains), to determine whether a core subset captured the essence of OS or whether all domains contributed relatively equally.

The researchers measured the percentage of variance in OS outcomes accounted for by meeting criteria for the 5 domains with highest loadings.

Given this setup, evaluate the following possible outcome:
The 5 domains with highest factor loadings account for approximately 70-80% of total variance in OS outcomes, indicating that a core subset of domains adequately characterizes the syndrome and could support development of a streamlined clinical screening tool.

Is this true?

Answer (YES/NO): NO